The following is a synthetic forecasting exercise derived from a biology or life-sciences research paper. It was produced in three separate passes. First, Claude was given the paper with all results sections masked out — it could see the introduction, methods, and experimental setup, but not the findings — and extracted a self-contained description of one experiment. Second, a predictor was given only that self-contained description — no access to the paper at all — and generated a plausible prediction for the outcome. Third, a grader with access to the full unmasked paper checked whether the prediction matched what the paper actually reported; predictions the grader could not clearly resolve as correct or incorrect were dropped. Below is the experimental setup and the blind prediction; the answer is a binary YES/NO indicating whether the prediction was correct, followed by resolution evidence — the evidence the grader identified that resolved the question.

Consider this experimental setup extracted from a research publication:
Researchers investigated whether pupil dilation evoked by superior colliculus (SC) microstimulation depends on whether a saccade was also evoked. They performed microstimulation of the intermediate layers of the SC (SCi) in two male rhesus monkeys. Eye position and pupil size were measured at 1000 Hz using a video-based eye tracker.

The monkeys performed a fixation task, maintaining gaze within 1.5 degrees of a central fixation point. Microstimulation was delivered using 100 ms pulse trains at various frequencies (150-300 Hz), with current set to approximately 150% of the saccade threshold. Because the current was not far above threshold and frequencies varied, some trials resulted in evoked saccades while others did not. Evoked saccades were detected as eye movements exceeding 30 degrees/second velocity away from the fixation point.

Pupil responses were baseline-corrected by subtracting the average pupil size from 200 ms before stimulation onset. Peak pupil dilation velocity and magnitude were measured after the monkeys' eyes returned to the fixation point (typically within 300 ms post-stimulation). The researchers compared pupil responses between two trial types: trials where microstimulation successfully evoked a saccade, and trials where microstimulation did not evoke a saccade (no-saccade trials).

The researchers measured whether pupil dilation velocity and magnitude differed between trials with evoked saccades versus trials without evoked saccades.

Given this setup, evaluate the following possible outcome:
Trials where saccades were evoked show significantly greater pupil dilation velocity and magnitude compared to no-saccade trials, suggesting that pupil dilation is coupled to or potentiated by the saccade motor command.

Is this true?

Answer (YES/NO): YES